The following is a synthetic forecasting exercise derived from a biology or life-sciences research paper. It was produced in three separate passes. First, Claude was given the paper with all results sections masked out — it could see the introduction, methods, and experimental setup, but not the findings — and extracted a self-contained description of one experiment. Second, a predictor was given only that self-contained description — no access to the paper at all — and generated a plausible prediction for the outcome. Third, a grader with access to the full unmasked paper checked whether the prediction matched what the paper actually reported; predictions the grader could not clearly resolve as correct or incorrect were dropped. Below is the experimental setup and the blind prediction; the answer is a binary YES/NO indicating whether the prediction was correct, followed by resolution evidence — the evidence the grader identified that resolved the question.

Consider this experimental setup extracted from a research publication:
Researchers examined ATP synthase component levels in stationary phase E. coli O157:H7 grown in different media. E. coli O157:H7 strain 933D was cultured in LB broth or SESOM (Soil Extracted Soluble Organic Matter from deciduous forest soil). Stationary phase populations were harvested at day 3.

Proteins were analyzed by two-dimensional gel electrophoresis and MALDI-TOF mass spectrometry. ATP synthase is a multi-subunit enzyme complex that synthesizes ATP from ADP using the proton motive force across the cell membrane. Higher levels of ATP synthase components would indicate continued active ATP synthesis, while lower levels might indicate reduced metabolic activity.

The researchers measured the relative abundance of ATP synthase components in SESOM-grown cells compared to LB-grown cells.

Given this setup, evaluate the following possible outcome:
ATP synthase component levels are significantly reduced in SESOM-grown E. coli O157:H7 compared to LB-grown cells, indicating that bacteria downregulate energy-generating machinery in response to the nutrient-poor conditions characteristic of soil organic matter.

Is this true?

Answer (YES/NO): YES